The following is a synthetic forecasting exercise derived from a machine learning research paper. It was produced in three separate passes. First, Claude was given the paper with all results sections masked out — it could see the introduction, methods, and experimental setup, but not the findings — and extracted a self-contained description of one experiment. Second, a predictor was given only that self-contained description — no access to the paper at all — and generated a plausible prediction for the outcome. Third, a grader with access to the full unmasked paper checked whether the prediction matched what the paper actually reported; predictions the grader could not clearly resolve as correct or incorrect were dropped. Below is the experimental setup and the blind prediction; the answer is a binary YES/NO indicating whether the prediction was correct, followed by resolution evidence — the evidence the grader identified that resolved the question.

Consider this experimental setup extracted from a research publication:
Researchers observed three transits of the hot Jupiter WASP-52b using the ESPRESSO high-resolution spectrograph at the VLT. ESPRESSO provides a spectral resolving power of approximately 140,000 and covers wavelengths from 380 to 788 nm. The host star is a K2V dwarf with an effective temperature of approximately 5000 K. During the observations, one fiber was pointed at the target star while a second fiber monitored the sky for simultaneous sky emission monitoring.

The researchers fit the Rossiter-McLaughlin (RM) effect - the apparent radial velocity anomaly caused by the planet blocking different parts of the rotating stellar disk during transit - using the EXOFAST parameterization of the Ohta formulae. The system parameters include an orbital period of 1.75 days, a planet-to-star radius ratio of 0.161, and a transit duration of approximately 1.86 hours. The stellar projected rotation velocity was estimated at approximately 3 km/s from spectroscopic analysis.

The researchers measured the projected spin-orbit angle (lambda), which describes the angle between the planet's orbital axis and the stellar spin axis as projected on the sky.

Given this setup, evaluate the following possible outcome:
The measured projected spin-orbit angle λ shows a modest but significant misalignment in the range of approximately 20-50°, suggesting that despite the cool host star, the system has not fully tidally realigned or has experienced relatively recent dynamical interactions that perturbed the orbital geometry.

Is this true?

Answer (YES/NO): NO